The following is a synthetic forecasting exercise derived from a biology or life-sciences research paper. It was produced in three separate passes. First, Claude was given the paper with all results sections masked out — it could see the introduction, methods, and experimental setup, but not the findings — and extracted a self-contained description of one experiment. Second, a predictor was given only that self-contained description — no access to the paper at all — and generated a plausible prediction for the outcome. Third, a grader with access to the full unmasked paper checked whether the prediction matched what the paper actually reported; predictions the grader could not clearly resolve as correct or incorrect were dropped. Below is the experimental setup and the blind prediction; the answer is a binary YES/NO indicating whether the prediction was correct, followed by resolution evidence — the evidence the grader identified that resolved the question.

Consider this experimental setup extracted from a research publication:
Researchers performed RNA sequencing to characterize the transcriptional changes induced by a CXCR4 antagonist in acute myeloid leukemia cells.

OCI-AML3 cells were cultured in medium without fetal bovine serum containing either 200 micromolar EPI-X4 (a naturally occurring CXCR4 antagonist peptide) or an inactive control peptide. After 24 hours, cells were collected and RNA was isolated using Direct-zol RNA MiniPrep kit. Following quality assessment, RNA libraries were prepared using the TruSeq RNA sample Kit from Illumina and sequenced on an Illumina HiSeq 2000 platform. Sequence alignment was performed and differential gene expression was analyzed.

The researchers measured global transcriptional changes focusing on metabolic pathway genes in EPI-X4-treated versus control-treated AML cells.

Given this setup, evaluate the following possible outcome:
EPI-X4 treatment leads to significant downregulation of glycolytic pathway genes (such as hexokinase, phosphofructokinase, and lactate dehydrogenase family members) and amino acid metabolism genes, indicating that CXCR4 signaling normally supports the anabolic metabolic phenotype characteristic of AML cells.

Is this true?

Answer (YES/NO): NO